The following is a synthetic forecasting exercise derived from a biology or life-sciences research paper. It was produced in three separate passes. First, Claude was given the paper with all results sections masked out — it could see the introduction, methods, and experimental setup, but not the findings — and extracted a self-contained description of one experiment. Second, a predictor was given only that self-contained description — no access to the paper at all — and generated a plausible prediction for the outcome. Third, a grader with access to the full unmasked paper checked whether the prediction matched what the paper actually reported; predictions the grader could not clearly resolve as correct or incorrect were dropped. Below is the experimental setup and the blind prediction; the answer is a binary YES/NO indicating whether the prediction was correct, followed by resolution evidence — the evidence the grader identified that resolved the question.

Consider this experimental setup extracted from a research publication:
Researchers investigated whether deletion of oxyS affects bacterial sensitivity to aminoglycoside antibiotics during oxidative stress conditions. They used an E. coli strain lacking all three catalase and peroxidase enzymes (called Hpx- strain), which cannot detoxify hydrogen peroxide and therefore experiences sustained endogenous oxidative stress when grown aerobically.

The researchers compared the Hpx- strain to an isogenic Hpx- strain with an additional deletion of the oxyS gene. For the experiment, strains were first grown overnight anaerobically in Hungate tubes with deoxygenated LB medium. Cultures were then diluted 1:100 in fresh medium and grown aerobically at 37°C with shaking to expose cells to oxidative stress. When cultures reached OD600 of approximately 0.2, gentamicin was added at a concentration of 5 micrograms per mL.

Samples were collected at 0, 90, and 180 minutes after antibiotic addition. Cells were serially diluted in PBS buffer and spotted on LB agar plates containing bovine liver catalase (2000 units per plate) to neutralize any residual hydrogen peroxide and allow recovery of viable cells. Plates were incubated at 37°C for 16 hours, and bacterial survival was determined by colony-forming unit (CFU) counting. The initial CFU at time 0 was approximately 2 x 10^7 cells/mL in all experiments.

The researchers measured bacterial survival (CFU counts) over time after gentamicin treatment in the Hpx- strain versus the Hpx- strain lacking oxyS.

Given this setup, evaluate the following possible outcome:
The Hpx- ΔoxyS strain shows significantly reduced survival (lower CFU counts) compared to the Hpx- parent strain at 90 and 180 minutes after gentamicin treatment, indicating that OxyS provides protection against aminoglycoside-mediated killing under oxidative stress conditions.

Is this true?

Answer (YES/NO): YES